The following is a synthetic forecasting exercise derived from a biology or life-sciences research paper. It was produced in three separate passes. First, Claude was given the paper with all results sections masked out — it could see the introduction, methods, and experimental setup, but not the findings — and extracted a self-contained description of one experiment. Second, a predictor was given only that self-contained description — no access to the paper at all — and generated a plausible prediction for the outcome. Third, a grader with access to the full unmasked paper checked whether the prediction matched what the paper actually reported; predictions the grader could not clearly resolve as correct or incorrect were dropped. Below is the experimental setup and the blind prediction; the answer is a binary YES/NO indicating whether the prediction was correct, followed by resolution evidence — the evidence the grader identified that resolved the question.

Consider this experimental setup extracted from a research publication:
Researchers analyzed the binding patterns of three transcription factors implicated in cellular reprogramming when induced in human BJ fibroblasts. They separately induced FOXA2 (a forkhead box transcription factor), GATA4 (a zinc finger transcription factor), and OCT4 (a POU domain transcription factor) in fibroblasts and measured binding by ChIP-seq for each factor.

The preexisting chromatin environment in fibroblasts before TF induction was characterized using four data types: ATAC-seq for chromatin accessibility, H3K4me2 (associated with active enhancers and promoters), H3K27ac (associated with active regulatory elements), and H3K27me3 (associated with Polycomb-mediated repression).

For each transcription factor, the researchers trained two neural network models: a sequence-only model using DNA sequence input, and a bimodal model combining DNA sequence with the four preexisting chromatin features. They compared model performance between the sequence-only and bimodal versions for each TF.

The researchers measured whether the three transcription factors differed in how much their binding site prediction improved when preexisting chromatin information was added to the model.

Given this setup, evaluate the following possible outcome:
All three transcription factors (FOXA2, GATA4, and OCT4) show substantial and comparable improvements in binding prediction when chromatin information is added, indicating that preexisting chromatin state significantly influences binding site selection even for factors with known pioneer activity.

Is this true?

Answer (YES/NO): NO